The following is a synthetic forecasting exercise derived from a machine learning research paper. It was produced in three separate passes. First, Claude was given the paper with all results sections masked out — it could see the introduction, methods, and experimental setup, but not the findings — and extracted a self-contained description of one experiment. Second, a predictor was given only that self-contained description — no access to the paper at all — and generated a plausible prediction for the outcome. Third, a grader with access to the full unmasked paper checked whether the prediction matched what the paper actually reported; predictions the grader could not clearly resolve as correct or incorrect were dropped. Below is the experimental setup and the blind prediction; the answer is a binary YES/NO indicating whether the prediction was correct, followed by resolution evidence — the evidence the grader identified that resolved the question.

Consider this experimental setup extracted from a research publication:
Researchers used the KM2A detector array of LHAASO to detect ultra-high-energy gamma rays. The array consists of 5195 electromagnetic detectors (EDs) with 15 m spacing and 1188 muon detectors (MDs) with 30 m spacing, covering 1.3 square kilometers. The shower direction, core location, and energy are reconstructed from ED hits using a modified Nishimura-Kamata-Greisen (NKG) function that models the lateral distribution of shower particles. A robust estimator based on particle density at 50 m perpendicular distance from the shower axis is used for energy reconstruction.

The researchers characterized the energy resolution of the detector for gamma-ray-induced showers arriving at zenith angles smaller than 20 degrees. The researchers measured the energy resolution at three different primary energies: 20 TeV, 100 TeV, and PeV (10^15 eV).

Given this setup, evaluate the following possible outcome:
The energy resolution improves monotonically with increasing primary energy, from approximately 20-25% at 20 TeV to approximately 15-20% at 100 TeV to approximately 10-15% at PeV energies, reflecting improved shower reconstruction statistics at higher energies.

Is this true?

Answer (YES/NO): NO